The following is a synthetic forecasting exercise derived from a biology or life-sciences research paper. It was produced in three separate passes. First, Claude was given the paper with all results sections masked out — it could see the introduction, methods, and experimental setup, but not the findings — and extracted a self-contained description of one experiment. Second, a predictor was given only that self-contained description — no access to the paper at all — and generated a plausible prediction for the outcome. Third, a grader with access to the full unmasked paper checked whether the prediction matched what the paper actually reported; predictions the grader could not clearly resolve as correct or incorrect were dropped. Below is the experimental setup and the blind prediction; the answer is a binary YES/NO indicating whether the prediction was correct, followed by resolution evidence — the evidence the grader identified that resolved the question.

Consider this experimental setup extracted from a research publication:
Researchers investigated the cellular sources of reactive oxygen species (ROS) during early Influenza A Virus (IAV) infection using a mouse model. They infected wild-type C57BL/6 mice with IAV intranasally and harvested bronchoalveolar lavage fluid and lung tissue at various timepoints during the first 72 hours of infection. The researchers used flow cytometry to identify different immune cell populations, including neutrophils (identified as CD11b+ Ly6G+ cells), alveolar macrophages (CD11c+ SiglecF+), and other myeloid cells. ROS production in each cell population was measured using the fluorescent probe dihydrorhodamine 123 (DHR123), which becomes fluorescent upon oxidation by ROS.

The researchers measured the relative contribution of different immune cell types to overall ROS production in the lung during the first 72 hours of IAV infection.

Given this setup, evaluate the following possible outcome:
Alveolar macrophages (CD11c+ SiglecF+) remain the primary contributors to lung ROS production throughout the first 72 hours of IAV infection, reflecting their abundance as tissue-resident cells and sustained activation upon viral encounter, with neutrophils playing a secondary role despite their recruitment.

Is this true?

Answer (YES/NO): NO